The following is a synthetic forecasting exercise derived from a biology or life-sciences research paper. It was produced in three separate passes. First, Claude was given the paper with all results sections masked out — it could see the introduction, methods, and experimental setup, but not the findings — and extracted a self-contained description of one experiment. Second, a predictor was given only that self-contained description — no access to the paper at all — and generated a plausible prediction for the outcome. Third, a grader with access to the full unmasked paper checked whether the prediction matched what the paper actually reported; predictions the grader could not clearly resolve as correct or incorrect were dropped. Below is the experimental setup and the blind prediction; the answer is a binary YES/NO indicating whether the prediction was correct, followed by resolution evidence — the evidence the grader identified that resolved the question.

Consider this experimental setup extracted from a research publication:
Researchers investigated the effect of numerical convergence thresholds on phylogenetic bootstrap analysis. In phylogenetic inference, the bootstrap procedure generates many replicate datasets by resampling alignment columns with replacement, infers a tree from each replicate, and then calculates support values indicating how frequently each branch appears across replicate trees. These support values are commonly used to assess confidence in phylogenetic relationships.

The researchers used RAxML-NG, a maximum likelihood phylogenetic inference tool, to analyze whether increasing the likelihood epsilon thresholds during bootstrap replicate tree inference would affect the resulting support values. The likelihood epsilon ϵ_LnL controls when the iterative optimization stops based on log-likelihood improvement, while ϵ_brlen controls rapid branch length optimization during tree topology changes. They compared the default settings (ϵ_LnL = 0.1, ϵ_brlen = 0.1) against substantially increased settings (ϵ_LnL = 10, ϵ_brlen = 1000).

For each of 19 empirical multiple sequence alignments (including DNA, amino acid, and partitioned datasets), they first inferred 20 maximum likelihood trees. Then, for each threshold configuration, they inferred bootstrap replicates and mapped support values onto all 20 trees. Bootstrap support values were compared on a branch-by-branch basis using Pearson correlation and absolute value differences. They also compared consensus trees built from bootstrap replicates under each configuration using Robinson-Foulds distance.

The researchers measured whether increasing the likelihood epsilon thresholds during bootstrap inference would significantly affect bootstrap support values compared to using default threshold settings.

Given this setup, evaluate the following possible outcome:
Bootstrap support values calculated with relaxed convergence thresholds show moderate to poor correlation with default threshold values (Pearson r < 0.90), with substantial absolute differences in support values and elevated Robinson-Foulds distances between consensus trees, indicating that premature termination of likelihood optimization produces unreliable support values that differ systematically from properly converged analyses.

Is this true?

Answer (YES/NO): NO